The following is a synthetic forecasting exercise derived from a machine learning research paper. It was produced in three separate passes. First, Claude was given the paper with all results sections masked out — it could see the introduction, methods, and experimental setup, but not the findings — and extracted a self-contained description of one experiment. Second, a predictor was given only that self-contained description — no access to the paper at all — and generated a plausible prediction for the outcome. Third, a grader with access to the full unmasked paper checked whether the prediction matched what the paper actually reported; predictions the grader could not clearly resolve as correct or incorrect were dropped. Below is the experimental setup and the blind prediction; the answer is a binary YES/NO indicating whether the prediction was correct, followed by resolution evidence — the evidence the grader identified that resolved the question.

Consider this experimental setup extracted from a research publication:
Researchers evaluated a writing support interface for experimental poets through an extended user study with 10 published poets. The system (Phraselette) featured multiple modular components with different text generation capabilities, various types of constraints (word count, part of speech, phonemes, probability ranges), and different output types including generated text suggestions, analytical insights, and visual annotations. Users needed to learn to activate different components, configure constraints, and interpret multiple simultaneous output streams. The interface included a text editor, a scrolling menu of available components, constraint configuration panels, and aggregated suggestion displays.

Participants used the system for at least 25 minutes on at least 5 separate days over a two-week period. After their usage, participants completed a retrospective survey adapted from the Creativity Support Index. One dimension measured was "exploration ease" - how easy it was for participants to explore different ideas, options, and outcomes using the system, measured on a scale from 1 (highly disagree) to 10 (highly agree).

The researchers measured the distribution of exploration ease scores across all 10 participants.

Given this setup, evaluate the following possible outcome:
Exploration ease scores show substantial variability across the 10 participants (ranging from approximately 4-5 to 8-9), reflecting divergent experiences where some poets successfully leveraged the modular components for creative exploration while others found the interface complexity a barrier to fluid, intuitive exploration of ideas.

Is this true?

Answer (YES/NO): NO